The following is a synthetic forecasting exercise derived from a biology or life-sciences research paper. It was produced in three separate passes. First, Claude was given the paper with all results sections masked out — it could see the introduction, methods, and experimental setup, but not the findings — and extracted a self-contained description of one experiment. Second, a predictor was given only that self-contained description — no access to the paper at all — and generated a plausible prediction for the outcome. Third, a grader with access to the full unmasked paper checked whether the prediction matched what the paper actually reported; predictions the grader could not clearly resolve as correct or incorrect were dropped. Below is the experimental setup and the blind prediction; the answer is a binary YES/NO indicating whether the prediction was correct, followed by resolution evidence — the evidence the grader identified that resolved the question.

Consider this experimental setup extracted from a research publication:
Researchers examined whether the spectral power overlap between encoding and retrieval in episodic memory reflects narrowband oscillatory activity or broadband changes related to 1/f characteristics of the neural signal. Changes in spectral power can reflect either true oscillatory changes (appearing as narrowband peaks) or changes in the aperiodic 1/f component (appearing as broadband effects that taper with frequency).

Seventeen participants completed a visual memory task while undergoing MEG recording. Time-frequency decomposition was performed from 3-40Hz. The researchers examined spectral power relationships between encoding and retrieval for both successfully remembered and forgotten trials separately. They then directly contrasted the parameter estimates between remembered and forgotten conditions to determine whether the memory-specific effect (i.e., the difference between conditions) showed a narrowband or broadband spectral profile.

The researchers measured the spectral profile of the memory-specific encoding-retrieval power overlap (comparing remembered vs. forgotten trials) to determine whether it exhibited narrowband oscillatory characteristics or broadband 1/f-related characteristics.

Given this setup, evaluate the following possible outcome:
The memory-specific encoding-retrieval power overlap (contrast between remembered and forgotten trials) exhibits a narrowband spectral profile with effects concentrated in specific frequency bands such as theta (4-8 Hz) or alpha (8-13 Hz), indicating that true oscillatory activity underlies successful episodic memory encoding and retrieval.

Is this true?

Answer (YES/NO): YES